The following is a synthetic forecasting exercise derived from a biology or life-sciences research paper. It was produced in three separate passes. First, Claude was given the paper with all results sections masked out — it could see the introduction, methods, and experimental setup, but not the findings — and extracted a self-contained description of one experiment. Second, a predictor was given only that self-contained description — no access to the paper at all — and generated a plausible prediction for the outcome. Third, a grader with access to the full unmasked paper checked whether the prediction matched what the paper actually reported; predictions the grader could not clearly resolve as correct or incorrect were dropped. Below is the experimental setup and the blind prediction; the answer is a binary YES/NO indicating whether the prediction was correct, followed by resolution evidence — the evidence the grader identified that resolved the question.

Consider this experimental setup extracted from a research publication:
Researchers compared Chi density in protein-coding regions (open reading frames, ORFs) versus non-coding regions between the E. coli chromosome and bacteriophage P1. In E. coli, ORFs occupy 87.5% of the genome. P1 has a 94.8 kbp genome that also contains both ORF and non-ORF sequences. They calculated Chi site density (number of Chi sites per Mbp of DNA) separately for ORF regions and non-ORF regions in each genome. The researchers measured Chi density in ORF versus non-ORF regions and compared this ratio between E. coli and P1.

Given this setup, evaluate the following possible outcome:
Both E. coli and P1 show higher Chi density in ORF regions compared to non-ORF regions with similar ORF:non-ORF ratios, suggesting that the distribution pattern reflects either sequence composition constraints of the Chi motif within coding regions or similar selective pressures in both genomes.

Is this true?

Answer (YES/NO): NO